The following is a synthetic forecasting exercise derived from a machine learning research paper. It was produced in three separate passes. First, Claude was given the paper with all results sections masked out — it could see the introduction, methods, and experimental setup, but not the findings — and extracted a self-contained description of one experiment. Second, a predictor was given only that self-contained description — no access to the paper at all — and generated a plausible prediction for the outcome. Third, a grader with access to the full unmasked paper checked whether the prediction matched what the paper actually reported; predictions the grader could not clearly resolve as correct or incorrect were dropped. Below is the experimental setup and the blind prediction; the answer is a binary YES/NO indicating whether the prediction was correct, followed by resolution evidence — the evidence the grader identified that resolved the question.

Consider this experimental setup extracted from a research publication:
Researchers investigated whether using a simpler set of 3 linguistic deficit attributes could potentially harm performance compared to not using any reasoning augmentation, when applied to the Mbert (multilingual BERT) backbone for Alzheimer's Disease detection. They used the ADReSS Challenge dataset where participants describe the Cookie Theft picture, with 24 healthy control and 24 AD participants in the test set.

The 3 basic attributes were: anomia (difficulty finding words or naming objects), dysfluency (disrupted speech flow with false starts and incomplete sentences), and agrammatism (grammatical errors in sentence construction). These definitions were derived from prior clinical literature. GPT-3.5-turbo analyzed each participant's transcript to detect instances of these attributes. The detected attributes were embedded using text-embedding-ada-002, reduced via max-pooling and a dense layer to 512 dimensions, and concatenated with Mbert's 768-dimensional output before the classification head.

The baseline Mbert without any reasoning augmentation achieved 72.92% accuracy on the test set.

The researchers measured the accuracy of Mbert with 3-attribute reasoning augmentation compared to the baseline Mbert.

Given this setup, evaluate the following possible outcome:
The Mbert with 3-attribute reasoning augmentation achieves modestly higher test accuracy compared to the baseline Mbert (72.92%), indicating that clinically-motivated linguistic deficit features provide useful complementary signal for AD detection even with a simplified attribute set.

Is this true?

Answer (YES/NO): NO